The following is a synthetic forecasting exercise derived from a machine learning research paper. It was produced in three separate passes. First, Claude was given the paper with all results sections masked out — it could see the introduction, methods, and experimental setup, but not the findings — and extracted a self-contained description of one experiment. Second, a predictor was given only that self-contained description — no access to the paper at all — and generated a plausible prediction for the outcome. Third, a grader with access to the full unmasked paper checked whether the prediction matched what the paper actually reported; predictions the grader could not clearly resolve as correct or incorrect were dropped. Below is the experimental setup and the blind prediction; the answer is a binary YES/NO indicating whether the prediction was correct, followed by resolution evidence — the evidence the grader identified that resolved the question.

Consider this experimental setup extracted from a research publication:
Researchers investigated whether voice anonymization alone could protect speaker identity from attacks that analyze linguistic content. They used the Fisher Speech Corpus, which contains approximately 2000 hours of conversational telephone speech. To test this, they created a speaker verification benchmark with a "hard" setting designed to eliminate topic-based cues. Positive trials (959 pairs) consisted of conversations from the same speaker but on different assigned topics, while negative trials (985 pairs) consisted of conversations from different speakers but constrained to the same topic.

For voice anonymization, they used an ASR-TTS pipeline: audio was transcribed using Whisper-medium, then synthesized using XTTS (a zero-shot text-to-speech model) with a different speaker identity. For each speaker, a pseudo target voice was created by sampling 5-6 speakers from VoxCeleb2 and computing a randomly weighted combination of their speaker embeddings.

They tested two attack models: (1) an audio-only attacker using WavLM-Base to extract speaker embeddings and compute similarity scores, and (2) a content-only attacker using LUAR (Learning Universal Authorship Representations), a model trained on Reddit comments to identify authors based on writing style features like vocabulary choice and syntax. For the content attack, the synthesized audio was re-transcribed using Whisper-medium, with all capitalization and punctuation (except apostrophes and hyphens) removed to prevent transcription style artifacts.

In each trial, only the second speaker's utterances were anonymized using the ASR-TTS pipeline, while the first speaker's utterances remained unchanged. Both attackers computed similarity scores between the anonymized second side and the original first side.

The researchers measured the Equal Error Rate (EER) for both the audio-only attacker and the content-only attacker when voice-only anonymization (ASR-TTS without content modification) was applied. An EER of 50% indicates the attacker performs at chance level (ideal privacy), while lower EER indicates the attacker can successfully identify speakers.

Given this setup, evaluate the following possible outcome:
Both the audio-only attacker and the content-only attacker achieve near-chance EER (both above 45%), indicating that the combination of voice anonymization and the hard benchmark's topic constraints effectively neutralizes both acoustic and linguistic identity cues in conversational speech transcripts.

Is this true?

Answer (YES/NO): NO